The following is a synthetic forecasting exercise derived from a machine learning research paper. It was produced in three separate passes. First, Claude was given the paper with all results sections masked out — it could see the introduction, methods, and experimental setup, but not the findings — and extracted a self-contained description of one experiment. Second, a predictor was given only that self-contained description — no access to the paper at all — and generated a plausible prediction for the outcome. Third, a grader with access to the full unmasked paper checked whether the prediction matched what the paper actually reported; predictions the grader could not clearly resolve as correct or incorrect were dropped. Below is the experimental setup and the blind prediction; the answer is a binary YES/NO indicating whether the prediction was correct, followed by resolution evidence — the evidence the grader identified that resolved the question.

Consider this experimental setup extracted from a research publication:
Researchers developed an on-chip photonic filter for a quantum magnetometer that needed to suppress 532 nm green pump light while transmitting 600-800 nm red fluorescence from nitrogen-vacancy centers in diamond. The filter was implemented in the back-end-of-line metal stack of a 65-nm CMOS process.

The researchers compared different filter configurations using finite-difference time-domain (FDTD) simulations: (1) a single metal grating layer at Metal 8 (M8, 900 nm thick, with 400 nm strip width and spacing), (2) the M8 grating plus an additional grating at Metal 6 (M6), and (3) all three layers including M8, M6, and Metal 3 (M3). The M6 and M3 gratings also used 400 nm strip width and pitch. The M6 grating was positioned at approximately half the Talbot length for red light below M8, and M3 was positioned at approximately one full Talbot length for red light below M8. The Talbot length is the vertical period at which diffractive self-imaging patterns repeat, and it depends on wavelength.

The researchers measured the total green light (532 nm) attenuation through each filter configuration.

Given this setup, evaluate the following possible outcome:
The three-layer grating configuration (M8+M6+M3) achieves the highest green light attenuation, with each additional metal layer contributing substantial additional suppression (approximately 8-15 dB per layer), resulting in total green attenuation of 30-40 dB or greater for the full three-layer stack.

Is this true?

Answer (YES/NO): NO